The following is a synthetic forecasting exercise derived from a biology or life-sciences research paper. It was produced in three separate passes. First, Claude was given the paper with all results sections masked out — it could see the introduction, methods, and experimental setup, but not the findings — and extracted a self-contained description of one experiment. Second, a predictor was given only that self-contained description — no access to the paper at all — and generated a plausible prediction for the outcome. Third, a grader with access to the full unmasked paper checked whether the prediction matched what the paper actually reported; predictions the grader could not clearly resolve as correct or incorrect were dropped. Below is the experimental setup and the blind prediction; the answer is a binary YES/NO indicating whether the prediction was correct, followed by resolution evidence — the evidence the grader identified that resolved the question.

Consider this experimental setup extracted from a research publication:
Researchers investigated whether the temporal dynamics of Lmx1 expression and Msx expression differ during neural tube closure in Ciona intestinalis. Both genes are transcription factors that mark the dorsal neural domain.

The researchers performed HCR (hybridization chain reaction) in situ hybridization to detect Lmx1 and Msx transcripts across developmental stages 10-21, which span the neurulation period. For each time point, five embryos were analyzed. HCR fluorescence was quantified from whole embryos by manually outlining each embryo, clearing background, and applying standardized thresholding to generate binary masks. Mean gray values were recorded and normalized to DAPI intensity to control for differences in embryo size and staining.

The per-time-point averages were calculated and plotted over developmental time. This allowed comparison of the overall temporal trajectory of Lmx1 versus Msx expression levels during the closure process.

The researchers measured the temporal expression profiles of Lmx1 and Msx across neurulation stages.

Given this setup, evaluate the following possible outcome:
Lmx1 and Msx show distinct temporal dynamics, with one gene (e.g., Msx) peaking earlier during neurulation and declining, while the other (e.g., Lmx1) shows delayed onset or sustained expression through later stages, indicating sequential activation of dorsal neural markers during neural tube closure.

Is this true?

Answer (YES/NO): YES